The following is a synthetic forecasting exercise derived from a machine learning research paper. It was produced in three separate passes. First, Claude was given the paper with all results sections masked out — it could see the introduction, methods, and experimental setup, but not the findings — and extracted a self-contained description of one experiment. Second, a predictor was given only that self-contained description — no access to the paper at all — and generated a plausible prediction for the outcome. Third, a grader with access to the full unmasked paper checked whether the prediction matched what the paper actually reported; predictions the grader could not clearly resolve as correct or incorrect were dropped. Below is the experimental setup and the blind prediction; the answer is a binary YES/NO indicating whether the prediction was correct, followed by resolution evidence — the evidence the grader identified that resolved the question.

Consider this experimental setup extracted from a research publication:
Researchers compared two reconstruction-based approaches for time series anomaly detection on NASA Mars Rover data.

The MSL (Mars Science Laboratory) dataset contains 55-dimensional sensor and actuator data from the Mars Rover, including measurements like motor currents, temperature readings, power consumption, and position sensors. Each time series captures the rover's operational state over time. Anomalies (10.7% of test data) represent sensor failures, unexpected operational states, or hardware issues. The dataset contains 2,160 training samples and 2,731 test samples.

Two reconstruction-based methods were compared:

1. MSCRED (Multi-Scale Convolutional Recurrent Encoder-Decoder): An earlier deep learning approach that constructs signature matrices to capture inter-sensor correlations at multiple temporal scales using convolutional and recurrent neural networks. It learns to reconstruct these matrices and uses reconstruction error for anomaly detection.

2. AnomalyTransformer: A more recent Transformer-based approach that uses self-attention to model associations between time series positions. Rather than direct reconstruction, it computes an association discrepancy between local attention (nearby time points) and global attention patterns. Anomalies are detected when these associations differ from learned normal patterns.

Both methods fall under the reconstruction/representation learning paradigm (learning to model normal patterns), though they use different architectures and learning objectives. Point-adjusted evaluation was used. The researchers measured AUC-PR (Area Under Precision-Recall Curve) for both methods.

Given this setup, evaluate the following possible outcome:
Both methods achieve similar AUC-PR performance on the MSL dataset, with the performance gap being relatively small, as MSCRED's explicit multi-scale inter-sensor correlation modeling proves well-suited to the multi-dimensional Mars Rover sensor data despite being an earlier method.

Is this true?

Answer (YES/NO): NO